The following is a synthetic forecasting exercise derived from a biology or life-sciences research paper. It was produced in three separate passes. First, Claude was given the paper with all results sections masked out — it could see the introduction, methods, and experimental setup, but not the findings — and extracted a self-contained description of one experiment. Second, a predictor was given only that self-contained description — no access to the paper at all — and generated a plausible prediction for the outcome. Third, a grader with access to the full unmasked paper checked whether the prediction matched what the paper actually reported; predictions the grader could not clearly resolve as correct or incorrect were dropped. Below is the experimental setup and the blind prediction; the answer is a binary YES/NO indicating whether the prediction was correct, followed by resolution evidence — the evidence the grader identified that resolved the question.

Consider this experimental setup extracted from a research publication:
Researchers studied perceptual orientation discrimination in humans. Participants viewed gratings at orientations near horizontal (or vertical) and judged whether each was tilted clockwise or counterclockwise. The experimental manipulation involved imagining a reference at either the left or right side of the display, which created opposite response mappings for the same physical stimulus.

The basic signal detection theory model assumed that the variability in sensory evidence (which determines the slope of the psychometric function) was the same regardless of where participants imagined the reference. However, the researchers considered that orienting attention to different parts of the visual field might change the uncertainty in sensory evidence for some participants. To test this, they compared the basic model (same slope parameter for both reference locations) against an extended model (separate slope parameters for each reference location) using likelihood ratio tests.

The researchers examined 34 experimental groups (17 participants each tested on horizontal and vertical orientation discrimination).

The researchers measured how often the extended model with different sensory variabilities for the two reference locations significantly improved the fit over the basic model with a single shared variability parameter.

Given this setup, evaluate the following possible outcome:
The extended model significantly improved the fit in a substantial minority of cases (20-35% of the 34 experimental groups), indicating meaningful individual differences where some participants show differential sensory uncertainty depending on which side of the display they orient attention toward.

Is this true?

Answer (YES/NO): NO